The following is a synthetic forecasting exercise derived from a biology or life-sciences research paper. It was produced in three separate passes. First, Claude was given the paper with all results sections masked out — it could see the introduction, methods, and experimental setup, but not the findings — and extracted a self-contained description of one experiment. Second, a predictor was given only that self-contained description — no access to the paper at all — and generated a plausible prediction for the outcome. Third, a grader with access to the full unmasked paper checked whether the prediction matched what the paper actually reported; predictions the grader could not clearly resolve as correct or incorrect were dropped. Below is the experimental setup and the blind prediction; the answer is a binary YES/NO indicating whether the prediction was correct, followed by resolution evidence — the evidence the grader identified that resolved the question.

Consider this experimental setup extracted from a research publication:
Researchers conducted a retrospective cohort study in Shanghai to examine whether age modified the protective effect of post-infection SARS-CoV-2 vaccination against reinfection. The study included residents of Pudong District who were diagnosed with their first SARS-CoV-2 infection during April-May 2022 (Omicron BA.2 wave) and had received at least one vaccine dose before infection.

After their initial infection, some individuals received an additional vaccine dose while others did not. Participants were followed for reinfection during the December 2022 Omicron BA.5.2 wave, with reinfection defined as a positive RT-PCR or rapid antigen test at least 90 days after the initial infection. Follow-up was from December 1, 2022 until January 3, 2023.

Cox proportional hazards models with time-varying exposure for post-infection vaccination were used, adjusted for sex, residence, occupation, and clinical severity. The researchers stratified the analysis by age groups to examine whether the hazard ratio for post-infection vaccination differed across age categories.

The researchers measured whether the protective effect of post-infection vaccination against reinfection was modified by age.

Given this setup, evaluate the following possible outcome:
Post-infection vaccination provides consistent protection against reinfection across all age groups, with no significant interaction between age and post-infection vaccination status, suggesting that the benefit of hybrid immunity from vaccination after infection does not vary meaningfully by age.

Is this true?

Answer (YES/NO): NO